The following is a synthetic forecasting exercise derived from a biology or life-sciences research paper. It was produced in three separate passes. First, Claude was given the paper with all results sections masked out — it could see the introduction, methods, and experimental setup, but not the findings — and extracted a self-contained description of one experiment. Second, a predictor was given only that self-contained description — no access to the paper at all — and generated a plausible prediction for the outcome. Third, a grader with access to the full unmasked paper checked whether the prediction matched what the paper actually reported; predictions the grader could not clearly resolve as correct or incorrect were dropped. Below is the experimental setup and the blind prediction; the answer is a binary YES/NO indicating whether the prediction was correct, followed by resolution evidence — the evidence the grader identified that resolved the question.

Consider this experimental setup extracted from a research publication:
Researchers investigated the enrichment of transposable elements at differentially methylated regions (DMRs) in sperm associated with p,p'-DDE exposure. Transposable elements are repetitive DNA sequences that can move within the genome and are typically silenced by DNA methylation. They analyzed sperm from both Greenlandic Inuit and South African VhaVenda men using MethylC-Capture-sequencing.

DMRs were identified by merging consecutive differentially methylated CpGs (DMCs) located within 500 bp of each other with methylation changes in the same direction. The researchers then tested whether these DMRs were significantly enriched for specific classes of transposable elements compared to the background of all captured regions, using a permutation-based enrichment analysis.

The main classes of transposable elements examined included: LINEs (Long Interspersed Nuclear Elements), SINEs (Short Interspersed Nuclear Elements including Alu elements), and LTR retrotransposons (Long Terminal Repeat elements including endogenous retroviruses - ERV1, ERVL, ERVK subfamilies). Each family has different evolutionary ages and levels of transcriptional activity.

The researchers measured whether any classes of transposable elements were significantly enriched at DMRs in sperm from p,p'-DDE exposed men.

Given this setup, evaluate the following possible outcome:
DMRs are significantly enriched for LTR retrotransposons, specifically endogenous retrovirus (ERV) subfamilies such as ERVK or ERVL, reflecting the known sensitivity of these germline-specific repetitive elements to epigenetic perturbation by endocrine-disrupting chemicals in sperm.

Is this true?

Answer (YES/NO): NO